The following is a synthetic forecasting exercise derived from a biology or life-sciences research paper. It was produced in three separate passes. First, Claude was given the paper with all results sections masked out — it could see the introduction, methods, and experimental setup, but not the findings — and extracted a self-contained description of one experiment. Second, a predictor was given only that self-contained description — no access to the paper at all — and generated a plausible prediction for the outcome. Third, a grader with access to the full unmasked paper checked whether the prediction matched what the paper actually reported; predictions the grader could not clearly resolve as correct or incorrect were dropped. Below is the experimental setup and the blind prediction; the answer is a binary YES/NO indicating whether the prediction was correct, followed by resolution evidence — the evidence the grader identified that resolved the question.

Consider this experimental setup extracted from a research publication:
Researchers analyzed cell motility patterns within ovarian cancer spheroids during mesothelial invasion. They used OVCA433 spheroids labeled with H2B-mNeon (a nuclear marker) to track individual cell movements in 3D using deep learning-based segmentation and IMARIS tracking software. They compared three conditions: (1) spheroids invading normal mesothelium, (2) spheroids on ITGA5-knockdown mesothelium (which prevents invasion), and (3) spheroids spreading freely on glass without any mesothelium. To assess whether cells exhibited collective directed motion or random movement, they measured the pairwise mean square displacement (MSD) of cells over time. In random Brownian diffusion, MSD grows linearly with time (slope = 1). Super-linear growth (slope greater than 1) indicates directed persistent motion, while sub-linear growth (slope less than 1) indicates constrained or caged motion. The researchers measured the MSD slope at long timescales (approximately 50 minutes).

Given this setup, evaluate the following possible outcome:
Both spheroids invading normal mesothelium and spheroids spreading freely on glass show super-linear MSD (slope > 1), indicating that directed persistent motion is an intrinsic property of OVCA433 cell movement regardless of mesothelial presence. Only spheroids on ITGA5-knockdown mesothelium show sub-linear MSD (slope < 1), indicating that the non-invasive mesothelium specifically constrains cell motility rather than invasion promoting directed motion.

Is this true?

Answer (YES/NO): YES